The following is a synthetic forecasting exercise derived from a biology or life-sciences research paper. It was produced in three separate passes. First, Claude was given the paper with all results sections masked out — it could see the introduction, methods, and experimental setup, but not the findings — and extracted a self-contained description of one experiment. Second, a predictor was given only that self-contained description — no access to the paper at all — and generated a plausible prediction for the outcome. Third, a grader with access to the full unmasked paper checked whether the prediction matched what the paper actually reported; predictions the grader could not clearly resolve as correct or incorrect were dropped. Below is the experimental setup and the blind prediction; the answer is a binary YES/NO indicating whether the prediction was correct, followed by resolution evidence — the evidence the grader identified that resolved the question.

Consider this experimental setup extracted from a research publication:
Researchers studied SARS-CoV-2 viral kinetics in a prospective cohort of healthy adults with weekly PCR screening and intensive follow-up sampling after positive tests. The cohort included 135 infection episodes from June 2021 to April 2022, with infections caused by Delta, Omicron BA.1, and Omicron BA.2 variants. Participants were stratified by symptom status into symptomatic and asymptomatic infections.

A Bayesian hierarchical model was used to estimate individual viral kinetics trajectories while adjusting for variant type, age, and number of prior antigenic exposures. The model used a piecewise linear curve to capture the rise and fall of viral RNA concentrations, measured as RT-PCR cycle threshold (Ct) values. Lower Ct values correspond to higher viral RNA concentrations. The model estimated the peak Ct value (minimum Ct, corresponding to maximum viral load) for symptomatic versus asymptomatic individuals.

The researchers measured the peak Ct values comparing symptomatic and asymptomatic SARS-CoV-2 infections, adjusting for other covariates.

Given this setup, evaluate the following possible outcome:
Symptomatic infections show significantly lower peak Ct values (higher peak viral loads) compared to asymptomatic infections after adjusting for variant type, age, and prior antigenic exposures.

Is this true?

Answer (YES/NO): NO